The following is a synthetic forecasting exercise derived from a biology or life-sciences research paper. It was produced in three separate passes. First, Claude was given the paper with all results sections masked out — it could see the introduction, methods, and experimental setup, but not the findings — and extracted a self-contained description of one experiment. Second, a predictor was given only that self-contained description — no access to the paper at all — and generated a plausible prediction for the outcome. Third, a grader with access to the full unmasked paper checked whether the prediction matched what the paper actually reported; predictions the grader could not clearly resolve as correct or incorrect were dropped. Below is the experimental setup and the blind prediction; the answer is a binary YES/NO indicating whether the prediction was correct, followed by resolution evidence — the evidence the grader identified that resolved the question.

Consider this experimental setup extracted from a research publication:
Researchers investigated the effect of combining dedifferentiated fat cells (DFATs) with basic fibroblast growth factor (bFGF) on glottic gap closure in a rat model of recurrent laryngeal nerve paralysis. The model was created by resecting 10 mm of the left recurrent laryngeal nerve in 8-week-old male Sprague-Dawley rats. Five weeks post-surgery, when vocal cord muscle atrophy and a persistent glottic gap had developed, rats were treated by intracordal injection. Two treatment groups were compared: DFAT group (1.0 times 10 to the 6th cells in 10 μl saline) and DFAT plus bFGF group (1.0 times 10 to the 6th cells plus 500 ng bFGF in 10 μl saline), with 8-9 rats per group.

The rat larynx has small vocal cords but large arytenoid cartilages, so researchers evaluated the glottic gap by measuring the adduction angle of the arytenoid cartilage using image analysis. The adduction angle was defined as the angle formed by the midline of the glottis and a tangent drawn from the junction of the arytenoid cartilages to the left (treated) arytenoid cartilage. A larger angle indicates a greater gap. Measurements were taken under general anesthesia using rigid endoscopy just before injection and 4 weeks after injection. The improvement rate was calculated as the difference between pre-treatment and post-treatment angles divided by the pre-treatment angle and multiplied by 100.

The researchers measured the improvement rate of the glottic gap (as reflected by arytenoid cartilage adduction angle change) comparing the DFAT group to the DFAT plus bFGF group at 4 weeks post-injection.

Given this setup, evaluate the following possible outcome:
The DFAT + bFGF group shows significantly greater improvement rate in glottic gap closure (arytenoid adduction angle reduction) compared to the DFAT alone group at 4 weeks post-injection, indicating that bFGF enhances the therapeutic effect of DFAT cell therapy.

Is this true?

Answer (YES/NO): NO